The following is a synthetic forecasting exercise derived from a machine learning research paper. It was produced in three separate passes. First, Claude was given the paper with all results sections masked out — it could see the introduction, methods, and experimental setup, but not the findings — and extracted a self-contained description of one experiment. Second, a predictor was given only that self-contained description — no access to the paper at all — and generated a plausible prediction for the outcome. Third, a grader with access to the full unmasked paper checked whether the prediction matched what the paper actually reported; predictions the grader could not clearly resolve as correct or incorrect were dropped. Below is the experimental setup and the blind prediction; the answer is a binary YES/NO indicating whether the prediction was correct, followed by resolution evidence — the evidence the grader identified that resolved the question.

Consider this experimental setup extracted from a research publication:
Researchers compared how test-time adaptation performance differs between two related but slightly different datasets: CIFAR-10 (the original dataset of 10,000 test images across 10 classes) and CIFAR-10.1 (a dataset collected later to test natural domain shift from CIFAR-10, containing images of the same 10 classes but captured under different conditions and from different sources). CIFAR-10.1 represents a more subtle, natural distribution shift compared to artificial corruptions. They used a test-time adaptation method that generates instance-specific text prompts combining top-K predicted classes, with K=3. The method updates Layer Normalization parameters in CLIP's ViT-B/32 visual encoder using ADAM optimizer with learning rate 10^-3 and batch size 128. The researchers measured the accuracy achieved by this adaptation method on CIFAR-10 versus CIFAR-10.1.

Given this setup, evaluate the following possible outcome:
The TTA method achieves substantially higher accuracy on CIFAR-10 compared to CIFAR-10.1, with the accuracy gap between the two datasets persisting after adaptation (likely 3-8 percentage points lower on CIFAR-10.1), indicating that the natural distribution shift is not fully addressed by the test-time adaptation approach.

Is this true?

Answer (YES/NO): YES